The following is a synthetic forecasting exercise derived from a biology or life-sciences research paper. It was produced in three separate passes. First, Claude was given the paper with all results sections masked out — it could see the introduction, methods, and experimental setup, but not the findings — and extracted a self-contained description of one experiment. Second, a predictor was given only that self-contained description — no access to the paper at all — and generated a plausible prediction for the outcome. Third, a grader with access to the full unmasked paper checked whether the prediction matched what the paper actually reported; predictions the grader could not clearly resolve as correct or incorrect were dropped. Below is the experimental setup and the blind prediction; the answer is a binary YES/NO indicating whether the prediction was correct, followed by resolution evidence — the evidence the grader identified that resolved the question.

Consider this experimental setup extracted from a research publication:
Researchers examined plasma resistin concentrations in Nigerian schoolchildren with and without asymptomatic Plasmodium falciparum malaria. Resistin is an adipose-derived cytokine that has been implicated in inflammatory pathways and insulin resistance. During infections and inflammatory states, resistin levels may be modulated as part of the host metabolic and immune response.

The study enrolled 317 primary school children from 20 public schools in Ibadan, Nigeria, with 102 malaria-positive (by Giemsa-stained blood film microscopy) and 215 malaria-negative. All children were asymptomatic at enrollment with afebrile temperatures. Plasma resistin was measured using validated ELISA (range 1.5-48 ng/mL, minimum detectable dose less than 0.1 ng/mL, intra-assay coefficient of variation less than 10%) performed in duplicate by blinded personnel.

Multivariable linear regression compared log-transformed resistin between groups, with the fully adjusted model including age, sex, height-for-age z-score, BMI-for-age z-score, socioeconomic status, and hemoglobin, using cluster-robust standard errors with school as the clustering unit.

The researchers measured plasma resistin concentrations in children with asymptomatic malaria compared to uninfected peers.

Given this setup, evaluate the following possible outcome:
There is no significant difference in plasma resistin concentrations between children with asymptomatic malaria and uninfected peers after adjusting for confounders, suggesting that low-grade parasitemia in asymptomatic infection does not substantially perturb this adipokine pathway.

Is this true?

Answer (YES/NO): YES